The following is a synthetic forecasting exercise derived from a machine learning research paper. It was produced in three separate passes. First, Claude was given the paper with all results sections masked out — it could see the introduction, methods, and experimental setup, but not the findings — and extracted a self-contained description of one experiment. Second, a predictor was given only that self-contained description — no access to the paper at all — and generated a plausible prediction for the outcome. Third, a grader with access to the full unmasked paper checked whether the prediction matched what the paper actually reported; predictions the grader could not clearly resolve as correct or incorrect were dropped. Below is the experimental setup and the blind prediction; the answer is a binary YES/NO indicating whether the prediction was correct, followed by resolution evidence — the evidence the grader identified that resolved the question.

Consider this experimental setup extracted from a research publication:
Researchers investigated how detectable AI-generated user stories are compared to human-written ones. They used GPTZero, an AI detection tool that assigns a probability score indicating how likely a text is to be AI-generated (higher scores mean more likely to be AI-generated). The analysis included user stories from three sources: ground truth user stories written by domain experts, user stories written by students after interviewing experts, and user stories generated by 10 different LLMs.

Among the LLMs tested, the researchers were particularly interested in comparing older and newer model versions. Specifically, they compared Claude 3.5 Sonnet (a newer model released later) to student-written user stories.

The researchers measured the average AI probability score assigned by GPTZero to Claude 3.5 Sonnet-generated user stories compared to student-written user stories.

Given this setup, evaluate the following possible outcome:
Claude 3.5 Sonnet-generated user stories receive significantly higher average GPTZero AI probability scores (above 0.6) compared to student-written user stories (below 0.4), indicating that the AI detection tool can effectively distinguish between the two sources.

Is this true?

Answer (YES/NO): NO